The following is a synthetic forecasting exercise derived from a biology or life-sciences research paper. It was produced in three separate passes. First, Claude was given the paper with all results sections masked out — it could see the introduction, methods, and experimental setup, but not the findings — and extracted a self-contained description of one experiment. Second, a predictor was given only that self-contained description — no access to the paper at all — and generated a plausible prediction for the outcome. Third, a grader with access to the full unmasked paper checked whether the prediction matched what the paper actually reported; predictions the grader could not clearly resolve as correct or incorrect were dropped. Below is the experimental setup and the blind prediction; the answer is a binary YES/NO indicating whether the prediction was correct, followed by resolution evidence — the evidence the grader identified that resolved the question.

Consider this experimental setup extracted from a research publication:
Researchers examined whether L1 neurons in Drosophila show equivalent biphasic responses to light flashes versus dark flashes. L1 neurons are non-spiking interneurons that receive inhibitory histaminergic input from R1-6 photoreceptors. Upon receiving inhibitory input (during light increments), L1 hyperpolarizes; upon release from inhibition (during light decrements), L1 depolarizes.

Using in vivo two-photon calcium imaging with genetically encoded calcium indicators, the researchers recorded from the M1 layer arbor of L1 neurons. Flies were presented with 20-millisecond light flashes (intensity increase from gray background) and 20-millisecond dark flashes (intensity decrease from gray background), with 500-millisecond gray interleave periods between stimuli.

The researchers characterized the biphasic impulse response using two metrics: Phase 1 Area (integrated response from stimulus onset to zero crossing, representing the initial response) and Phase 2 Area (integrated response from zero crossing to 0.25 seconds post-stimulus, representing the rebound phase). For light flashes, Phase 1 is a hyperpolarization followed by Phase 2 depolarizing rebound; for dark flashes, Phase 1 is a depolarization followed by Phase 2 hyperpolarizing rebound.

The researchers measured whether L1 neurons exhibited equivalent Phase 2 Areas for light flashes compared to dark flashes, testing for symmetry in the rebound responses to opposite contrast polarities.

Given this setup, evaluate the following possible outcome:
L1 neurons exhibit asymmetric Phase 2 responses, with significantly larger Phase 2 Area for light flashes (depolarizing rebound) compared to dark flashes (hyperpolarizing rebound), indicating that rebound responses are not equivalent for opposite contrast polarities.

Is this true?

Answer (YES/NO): NO